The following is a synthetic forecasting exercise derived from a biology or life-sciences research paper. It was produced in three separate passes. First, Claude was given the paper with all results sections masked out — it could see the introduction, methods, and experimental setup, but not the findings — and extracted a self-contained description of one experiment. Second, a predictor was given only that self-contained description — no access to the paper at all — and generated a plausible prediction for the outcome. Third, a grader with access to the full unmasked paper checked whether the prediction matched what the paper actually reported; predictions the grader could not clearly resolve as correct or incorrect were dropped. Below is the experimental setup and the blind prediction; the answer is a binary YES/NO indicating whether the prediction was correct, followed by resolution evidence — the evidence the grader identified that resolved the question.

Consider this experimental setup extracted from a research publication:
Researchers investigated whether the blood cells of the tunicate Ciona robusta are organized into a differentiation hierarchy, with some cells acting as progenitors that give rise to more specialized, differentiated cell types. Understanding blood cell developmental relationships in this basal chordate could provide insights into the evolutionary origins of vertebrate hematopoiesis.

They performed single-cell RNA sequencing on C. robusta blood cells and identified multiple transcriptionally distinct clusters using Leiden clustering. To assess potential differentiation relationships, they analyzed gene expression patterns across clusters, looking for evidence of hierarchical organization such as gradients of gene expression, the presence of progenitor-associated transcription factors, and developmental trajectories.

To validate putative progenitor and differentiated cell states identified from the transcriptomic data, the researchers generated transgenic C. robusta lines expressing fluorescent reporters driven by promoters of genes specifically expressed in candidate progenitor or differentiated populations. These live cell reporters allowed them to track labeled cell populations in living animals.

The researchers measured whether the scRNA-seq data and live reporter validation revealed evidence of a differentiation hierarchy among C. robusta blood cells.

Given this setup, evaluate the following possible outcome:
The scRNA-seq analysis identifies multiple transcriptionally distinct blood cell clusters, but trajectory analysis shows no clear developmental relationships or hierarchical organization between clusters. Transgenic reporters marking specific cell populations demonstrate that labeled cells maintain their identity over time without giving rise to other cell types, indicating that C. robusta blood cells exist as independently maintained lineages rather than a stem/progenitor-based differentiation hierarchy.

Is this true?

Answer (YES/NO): NO